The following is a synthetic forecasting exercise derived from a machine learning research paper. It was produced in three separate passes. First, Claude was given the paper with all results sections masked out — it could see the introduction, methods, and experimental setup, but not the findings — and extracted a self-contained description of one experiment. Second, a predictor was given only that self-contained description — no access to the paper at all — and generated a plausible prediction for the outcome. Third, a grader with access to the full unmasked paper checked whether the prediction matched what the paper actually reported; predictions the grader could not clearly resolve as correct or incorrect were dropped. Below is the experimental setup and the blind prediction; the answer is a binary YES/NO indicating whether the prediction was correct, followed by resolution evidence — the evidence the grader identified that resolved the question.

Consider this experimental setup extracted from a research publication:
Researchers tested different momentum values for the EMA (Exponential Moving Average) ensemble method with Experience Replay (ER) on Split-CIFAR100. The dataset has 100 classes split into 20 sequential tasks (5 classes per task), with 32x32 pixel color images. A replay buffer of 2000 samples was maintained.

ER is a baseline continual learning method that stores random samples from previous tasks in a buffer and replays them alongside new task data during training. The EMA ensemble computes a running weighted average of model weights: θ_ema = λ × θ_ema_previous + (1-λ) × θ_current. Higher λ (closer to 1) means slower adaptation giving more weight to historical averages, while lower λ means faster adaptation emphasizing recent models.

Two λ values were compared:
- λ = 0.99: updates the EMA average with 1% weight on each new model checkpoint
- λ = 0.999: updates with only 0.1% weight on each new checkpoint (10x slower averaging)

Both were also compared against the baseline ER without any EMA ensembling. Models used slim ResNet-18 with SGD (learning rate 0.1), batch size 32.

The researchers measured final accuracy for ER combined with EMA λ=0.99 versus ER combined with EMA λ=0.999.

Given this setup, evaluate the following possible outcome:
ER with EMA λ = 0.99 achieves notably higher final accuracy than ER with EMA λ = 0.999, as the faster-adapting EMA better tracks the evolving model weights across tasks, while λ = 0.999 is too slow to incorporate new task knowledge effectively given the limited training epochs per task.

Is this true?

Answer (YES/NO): NO